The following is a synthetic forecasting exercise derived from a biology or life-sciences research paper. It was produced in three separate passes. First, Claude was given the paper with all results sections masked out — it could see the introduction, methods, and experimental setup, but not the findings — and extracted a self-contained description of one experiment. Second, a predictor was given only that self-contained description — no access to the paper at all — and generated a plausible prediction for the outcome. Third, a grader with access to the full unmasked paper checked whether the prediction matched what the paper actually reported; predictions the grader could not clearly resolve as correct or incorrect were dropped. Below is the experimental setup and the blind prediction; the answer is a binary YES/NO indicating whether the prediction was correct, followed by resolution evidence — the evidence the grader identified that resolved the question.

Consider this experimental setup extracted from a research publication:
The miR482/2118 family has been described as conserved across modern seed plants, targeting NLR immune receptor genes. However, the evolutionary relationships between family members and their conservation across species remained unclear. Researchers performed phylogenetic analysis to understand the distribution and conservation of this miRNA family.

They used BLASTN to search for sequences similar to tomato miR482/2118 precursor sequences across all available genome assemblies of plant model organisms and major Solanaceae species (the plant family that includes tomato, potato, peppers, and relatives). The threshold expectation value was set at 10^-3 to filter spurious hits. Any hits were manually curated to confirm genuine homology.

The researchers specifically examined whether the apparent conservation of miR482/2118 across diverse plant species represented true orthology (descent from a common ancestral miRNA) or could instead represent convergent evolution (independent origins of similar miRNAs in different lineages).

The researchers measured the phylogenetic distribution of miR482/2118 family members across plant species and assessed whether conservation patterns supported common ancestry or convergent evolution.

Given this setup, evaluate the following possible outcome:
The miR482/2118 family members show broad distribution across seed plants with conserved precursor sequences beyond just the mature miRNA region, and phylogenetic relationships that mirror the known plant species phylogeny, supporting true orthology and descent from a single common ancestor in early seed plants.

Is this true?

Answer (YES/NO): NO